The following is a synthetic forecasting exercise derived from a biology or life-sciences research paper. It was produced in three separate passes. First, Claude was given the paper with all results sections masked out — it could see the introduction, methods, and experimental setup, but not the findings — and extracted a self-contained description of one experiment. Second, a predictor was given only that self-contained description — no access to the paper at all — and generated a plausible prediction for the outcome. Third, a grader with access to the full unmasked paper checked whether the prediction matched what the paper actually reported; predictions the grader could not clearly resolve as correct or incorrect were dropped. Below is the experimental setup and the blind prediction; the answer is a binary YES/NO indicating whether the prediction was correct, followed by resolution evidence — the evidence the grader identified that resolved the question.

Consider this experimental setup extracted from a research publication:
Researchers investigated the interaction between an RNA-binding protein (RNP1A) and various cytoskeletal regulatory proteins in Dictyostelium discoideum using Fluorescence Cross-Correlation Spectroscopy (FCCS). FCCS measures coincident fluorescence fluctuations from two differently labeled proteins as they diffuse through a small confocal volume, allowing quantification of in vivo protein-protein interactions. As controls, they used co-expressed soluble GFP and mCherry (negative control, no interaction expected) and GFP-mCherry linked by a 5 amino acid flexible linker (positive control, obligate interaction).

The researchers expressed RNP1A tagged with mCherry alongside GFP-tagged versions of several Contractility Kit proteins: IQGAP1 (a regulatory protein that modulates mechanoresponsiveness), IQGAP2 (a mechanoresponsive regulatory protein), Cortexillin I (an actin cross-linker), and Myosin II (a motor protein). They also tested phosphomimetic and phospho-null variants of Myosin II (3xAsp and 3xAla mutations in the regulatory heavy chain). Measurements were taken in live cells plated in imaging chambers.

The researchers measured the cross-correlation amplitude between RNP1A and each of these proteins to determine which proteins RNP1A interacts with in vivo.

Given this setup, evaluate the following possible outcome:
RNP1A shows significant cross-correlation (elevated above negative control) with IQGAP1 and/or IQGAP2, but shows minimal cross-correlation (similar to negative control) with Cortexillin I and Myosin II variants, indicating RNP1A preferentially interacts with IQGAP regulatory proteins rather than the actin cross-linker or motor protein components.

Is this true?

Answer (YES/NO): NO